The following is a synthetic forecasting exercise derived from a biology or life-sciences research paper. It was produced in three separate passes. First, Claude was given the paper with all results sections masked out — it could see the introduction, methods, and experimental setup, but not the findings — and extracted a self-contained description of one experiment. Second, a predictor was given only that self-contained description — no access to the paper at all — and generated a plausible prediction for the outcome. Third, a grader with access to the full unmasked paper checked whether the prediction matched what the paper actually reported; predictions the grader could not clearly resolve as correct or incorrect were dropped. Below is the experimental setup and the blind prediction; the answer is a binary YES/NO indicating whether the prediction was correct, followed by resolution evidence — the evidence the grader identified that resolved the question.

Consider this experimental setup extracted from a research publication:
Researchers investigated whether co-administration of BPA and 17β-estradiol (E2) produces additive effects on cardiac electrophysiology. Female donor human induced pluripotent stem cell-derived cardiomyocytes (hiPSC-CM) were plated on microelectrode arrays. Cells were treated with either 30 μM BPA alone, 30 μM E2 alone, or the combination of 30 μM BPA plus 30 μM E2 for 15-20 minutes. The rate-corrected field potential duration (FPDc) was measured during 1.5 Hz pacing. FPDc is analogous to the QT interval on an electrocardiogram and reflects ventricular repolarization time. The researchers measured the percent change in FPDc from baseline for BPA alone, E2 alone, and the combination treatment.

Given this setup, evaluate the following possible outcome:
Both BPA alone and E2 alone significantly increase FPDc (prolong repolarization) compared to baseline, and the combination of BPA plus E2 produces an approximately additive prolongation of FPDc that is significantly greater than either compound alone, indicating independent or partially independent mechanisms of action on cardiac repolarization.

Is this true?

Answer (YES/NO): NO